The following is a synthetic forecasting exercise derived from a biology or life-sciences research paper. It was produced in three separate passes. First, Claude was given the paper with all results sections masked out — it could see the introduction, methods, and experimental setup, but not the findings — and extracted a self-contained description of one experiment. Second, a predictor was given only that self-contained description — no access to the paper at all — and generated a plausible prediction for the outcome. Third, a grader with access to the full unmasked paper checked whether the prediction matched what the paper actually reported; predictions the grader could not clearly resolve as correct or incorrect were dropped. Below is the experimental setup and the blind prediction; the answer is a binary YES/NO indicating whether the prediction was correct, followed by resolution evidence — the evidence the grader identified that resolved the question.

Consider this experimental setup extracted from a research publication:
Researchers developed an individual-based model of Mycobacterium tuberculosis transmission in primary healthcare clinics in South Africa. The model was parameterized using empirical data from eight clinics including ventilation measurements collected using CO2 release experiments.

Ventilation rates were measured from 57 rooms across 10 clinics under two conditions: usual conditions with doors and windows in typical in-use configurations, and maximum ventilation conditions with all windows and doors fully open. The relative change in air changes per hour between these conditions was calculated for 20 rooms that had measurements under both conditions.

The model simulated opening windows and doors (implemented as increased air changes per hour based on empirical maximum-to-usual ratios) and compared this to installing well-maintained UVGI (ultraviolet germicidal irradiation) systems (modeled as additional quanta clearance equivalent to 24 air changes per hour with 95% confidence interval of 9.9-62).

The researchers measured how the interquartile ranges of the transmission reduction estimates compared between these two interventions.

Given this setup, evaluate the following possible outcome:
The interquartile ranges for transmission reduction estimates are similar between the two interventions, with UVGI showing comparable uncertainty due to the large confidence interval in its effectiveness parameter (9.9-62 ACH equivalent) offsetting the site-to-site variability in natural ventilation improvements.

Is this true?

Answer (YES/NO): NO